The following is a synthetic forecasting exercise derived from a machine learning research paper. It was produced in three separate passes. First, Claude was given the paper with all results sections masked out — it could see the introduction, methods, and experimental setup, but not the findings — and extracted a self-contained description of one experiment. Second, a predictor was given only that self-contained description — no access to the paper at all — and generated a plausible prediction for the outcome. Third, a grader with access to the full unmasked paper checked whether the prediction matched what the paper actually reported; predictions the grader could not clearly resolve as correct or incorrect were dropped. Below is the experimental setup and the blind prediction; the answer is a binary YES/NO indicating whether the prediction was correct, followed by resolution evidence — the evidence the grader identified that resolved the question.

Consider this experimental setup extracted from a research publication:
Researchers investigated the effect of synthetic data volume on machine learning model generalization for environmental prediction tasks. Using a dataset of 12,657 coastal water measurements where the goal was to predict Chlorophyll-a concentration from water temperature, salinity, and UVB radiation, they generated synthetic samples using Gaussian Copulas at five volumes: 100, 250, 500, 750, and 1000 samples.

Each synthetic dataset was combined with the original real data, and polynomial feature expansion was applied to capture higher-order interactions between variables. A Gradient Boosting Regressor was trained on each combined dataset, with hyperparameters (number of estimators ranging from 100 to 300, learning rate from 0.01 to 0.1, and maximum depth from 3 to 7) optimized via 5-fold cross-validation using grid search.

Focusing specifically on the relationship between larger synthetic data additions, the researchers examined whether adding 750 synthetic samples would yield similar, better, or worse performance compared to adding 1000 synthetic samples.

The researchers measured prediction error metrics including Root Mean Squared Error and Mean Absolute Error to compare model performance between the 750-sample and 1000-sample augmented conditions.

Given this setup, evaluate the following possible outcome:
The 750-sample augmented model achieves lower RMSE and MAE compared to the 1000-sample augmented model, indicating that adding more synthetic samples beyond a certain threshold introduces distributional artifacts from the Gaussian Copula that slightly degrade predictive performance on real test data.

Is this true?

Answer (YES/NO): YES